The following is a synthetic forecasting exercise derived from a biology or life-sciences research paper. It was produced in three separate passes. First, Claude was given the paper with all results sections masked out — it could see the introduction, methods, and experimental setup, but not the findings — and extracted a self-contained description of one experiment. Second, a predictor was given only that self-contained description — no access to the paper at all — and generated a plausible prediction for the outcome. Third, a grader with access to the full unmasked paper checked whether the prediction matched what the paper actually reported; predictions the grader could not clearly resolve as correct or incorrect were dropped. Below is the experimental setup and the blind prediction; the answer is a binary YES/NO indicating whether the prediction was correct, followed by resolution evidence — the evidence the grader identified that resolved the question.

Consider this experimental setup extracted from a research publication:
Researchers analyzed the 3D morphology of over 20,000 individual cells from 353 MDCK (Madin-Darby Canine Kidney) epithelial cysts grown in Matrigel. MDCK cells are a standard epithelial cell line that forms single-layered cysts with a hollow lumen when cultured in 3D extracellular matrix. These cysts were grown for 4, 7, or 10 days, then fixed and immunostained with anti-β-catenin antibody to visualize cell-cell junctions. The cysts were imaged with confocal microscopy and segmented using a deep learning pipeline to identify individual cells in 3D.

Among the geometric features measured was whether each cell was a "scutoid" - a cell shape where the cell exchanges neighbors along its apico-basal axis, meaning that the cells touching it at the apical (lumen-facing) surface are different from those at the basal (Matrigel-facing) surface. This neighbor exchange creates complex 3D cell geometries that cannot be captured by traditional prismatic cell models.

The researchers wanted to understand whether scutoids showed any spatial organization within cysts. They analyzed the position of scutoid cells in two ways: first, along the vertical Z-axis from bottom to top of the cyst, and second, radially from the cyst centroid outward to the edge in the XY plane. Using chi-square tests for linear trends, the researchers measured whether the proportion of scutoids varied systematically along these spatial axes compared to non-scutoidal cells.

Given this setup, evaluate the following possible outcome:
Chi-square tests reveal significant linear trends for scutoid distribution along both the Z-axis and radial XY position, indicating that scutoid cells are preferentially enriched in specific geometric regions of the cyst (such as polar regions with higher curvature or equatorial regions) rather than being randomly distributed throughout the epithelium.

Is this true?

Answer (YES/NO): NO